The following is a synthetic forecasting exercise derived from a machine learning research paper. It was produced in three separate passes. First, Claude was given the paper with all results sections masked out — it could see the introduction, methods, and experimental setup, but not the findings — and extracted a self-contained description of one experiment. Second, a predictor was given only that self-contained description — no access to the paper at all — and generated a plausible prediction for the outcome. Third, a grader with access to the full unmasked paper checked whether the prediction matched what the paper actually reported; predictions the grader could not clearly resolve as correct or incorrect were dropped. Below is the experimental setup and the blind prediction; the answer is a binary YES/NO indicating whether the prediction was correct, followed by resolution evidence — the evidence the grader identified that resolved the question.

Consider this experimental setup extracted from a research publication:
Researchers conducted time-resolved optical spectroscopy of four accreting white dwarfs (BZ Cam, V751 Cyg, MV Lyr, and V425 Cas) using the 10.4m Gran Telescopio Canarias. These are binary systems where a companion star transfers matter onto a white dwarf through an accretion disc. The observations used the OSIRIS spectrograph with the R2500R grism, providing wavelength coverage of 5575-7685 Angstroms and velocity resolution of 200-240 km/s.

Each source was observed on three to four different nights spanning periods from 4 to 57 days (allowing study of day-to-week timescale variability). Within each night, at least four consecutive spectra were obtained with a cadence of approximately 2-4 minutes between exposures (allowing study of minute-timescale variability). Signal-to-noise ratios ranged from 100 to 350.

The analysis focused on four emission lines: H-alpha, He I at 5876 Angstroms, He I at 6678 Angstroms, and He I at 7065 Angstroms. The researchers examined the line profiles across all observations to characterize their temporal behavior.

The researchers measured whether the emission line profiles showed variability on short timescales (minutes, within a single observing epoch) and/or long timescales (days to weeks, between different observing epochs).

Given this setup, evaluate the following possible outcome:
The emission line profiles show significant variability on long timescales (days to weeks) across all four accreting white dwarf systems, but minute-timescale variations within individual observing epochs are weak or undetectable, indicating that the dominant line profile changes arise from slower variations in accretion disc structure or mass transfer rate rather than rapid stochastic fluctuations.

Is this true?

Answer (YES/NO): NO